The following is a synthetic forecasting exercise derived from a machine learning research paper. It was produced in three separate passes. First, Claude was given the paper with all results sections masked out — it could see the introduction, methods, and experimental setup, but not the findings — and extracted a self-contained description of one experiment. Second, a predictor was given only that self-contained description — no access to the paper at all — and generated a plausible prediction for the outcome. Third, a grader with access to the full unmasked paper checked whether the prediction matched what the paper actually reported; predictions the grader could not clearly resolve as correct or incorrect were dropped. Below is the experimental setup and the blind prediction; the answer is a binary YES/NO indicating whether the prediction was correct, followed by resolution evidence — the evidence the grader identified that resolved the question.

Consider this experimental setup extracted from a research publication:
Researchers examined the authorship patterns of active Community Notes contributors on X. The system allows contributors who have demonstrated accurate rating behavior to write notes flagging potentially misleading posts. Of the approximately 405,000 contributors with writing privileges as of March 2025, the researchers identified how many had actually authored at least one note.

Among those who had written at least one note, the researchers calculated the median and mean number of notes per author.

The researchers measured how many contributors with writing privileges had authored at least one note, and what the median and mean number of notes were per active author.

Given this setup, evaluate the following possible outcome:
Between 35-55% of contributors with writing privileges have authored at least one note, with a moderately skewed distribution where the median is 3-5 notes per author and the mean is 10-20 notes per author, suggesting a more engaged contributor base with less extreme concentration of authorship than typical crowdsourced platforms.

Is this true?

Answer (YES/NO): NO